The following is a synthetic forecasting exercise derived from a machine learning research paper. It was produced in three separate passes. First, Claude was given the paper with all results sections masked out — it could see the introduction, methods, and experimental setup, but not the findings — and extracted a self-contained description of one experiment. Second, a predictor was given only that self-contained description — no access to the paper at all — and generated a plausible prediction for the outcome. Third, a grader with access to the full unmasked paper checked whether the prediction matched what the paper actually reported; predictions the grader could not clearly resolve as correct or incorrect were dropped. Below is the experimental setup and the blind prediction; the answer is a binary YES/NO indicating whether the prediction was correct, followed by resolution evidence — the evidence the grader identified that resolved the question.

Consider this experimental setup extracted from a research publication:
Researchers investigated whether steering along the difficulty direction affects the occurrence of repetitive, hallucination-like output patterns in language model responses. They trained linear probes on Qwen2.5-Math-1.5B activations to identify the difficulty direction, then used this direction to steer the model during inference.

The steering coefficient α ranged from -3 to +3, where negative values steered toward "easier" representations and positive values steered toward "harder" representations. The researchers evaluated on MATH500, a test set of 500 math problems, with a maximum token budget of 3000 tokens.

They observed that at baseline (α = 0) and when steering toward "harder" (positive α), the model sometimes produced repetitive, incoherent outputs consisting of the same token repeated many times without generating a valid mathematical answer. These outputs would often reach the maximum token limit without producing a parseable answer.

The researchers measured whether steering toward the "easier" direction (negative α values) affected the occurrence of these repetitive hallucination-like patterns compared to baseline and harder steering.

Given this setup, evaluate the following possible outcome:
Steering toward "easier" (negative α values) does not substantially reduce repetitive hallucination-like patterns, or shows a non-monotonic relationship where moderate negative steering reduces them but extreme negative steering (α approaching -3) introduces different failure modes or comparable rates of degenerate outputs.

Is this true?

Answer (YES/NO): NO